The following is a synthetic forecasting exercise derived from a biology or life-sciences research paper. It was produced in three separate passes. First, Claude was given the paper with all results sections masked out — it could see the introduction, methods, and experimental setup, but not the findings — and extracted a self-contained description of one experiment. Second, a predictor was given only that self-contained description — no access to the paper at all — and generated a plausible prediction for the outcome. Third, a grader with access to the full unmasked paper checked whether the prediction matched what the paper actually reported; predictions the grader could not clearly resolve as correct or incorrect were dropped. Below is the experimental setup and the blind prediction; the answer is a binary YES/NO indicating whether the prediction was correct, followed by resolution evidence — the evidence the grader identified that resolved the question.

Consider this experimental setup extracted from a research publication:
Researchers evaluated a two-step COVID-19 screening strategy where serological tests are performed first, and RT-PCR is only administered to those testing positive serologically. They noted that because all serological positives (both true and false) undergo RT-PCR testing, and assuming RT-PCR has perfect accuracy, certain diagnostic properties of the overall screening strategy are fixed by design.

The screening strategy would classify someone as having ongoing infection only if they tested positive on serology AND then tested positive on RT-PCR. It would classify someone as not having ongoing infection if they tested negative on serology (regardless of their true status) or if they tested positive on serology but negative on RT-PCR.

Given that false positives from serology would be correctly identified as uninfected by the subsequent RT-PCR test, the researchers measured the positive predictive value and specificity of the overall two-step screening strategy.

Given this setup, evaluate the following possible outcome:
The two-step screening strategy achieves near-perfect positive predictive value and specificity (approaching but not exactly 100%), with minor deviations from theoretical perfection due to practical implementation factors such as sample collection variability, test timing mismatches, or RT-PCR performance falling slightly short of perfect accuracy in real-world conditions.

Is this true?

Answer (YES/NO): NO